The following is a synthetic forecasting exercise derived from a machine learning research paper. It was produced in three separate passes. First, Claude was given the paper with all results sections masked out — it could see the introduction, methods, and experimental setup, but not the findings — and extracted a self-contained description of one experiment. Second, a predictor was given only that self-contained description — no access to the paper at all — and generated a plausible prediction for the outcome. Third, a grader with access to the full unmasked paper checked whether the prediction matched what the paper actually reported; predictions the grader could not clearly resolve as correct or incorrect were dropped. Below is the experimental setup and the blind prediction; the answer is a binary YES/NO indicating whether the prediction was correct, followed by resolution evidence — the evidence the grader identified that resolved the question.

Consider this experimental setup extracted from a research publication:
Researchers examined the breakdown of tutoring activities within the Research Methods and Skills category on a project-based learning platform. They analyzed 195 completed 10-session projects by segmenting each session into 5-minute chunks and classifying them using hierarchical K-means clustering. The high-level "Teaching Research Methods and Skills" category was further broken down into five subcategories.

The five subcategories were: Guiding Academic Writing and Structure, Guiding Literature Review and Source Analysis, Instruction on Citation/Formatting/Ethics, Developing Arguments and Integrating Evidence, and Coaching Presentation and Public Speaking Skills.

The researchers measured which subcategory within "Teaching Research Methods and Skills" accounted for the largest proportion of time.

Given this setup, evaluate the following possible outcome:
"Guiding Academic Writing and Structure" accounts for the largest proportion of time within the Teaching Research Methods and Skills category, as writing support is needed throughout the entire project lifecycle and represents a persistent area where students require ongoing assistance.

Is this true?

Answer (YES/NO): YES